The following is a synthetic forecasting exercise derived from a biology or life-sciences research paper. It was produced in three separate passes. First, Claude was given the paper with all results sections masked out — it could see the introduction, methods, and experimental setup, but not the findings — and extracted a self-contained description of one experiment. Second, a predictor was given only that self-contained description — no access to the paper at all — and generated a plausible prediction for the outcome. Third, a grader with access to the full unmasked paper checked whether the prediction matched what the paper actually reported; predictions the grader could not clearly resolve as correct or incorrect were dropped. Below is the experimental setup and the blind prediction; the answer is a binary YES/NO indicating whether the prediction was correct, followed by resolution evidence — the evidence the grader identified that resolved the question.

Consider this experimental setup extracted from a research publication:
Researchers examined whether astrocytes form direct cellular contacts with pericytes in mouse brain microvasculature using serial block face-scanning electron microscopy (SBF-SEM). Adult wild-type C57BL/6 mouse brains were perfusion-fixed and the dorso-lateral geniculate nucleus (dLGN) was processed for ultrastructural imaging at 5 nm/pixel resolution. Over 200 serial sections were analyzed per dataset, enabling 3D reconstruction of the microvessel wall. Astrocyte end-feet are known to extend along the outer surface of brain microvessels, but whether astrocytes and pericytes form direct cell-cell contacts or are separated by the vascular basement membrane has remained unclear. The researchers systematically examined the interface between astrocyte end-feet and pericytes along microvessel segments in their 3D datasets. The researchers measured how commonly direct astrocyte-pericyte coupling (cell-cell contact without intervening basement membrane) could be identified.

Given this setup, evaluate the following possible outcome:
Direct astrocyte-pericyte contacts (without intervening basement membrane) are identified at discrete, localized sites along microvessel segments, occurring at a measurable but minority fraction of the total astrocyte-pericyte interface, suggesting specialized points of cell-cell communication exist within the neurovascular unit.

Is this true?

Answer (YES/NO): NO